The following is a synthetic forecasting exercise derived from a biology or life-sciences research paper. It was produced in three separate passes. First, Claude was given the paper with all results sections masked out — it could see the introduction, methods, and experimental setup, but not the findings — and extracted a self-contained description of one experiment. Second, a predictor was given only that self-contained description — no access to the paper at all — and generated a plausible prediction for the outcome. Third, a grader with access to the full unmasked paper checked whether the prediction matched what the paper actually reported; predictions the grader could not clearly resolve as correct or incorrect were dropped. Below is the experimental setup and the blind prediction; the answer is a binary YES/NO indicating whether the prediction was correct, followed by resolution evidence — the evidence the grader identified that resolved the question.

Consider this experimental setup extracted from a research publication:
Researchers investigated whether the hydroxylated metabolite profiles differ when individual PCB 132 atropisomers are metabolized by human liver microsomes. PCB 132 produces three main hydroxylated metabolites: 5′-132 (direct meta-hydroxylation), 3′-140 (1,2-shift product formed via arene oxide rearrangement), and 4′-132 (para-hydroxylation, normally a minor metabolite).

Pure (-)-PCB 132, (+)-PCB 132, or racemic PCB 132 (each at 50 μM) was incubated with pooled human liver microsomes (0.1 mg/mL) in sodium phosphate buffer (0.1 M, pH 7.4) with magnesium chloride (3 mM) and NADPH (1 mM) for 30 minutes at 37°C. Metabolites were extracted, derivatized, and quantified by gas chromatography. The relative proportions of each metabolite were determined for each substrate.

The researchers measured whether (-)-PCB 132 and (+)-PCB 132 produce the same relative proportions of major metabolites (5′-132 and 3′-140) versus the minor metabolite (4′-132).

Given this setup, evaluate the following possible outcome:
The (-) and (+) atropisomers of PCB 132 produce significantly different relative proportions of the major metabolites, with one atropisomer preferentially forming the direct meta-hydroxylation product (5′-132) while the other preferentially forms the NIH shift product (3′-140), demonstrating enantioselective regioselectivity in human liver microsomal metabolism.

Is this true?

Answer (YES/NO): NO